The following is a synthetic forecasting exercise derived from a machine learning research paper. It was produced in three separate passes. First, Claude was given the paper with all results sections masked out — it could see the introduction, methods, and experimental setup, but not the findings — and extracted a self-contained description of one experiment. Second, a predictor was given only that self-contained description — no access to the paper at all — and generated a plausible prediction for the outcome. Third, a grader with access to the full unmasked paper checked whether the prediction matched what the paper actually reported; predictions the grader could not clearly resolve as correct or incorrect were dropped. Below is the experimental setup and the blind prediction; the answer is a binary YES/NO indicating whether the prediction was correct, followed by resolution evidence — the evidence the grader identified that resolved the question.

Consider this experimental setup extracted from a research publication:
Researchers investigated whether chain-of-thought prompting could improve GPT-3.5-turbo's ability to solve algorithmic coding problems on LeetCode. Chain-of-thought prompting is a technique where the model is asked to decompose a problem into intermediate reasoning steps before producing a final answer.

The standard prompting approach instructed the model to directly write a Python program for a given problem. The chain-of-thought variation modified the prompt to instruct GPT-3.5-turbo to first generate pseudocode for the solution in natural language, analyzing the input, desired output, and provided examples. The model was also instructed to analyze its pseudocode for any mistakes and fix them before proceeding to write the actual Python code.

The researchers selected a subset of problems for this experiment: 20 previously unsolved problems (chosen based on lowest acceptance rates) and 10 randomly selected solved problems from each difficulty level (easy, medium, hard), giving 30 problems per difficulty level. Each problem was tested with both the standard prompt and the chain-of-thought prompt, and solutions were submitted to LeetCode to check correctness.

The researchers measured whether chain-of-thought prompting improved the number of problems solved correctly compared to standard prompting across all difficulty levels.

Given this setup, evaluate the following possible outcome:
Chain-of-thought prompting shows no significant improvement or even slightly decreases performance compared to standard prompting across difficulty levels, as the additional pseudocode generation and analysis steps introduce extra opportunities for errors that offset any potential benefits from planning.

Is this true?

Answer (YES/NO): NO